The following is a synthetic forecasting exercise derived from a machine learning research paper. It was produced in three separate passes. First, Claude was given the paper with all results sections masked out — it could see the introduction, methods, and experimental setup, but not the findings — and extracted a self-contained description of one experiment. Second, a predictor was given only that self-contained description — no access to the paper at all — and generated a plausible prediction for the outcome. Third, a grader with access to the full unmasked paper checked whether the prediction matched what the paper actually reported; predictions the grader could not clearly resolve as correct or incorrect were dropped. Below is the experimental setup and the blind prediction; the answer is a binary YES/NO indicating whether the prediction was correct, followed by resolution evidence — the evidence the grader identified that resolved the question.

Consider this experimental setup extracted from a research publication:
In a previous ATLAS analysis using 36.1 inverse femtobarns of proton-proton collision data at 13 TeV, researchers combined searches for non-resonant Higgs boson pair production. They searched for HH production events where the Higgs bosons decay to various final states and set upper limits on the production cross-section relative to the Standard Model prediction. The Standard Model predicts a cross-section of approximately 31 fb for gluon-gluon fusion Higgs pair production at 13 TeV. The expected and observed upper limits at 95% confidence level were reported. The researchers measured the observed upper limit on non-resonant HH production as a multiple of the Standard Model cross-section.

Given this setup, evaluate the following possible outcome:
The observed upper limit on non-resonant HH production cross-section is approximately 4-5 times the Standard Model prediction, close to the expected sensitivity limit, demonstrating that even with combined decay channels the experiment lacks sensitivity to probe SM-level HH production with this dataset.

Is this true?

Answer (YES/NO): NO